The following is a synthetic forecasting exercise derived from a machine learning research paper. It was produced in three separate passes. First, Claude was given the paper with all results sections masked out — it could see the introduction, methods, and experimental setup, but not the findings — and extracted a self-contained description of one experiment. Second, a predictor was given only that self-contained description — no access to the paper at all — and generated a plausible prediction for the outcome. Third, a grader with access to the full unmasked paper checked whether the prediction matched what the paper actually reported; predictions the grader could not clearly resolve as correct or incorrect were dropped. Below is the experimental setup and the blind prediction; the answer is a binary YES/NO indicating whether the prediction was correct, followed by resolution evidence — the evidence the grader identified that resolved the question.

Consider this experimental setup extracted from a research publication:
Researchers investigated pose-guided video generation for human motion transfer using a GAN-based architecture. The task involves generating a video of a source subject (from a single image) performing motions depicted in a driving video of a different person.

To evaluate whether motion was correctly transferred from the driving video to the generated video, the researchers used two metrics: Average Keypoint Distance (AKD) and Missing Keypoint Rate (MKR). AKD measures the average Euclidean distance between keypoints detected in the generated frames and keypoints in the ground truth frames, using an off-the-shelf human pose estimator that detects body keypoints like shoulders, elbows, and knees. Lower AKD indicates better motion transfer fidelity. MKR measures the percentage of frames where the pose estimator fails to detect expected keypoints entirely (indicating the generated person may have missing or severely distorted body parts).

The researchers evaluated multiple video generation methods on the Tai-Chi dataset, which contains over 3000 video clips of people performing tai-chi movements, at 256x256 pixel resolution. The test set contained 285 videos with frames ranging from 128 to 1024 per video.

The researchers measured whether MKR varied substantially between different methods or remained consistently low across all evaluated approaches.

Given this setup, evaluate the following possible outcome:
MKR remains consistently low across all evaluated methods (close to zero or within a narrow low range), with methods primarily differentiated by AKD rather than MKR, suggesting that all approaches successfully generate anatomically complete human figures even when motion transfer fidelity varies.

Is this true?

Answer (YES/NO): YES